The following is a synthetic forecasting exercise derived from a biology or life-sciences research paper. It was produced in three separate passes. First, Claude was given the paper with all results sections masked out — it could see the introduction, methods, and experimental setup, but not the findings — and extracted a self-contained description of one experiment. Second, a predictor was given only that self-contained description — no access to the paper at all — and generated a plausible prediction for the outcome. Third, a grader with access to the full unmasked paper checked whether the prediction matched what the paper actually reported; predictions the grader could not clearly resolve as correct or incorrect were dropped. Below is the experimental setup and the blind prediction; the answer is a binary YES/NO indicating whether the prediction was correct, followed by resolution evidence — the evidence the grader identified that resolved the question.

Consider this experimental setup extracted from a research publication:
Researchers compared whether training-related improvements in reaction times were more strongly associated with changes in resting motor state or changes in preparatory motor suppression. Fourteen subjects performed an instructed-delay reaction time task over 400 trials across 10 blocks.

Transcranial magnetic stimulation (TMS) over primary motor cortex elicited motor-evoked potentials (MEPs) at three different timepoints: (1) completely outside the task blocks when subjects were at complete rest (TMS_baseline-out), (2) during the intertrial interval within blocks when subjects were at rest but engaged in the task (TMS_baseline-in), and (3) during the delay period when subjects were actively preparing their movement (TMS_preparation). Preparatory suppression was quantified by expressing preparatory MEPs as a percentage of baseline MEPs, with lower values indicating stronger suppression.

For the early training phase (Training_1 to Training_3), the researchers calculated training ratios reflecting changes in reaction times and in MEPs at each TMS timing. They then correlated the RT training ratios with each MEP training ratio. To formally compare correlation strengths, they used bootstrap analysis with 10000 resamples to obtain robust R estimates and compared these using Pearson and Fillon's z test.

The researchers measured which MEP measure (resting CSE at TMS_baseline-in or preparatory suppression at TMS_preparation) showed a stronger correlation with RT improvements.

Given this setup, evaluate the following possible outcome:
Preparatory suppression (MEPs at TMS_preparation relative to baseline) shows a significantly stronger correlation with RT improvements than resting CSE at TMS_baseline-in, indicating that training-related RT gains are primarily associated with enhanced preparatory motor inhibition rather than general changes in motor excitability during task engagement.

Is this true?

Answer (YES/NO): YES